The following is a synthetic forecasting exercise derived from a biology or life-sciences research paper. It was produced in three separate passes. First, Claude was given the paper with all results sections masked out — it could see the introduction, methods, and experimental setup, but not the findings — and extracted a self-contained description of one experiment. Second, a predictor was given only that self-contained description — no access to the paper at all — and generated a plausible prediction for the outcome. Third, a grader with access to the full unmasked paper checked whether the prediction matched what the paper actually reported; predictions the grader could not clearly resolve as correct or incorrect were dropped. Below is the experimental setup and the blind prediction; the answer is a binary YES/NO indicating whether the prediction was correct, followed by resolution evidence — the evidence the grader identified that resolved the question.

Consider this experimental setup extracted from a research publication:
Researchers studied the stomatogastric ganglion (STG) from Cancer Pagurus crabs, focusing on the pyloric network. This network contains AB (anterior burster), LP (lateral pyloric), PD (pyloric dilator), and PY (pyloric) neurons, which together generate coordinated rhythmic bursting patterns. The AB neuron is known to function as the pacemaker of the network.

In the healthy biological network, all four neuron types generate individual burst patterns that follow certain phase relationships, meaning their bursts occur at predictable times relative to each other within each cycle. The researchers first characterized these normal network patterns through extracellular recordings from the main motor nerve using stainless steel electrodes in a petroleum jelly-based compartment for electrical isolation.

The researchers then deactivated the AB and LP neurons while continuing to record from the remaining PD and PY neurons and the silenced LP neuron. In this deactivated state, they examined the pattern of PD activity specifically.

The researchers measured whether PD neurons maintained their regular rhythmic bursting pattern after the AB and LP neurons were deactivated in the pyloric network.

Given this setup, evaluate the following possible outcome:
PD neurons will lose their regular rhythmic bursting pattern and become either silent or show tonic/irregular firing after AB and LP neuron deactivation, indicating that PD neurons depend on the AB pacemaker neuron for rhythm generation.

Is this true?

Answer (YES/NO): YES